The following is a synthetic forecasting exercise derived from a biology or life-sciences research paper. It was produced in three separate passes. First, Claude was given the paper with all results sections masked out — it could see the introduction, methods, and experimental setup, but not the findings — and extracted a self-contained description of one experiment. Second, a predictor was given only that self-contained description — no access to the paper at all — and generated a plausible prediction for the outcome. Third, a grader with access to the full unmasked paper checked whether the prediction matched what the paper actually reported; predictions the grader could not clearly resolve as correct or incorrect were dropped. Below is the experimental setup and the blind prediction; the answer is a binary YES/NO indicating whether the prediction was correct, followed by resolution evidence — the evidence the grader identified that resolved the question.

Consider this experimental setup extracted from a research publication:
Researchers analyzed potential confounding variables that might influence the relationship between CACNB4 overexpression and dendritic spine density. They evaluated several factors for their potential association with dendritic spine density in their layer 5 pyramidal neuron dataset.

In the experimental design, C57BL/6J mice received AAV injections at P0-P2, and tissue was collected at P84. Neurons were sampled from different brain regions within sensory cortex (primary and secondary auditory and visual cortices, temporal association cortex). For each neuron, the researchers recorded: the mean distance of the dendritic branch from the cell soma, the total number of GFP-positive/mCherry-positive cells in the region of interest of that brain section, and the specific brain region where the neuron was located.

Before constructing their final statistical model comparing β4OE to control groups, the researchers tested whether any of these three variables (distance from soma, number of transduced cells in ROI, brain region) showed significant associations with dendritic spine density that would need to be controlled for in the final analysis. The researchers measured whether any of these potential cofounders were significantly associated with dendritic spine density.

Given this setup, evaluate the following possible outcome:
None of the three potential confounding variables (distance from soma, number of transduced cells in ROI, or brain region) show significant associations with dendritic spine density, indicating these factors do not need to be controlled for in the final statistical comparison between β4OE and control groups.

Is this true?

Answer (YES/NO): YES